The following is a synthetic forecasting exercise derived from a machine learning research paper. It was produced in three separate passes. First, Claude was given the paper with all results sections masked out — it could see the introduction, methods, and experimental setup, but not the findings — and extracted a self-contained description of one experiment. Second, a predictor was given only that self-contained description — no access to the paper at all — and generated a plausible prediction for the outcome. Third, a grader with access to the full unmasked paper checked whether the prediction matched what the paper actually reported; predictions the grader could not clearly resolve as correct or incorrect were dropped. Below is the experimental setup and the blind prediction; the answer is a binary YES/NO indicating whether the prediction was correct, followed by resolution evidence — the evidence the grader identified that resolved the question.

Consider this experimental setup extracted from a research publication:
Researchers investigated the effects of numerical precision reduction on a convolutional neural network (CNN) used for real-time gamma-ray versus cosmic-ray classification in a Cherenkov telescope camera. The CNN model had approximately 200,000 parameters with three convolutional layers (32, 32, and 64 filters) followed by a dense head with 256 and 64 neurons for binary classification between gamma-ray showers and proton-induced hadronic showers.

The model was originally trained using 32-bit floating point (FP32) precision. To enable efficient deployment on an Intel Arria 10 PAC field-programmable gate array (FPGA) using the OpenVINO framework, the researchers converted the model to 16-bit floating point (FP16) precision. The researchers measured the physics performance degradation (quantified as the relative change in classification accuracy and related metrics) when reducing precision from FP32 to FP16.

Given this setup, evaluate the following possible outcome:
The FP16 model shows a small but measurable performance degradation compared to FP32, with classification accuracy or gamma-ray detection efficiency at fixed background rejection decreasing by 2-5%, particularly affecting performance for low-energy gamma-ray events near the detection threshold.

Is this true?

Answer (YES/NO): NO